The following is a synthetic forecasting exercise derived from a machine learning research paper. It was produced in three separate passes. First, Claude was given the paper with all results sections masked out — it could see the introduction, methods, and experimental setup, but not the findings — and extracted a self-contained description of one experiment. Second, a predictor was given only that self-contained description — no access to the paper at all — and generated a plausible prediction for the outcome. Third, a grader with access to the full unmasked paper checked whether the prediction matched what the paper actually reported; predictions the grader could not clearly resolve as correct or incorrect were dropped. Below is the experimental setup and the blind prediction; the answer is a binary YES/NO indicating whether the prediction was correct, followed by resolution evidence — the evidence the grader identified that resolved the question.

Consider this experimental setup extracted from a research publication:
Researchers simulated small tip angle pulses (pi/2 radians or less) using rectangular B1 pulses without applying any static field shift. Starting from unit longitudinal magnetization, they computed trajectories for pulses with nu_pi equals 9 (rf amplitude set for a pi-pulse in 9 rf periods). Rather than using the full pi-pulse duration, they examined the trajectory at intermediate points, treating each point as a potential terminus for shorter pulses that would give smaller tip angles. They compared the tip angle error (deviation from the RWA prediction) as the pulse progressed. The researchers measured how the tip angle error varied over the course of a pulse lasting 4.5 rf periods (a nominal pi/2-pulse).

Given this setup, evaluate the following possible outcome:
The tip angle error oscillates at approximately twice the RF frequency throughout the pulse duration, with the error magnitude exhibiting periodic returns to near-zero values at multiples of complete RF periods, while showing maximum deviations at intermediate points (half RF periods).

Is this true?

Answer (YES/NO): NO